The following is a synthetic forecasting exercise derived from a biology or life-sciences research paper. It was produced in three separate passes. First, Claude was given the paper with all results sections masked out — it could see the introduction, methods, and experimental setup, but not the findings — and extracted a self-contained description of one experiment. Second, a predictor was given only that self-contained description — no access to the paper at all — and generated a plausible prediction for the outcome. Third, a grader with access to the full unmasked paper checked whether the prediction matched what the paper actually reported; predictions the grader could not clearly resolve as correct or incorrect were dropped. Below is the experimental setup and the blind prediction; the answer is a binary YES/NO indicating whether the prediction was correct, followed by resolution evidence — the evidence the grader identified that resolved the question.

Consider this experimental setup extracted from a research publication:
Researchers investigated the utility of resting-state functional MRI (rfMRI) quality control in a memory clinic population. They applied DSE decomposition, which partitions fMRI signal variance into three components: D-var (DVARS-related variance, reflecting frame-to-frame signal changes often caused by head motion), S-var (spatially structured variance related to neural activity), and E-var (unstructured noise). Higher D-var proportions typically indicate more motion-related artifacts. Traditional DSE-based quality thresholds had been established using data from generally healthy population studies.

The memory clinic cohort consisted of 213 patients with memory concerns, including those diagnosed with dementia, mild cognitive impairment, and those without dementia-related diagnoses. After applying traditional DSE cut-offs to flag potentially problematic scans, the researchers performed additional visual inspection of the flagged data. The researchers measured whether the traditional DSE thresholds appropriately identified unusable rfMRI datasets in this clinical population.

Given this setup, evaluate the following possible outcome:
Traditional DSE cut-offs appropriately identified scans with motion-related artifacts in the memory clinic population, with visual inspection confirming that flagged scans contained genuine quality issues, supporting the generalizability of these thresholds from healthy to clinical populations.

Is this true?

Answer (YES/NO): NO